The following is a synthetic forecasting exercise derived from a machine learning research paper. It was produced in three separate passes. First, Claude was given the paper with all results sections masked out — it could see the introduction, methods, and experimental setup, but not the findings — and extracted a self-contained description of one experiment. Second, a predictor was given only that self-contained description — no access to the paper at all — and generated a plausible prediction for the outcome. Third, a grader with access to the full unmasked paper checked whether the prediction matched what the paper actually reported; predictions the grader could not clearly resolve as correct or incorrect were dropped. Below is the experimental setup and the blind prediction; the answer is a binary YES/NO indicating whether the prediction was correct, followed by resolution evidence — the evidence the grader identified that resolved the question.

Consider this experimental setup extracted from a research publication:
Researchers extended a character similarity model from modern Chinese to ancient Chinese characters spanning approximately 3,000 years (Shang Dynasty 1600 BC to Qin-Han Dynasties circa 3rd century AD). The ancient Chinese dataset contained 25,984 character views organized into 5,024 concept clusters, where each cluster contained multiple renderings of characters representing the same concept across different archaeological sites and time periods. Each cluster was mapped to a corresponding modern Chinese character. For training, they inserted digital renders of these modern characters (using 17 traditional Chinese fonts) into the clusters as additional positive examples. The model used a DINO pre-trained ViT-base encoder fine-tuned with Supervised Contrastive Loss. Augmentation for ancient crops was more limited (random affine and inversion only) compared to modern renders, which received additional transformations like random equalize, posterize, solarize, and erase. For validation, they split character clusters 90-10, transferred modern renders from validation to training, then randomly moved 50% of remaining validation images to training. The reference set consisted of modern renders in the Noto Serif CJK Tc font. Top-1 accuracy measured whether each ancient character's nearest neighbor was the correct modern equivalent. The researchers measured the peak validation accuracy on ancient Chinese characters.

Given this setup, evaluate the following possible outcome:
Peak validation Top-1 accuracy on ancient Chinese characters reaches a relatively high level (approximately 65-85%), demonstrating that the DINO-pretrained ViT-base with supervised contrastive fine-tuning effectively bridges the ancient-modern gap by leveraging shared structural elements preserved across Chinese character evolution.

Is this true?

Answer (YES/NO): NO